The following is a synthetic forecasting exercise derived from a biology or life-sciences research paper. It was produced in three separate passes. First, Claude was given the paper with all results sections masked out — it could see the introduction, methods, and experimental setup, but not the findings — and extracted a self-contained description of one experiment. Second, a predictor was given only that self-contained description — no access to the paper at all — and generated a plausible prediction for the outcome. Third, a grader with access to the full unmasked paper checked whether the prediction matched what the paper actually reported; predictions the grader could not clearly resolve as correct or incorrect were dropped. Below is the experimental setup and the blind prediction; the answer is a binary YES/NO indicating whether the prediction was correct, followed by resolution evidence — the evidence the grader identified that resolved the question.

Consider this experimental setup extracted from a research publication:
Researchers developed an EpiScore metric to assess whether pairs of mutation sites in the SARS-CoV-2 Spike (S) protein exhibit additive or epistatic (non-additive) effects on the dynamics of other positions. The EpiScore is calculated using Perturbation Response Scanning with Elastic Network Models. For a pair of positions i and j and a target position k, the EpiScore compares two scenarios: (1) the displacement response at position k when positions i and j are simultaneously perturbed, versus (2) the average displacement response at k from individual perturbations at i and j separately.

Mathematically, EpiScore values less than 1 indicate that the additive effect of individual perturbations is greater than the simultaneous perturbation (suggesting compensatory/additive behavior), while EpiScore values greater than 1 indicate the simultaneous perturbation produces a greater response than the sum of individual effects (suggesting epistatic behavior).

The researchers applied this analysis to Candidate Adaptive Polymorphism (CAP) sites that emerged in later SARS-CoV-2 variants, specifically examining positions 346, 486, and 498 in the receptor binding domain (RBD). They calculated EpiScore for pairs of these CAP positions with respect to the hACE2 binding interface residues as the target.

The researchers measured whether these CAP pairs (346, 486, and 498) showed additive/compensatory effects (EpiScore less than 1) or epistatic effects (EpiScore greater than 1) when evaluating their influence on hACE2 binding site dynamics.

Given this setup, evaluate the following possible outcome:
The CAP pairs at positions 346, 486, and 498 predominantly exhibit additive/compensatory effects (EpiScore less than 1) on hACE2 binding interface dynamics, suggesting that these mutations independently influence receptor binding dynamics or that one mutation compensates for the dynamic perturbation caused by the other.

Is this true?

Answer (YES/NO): NO